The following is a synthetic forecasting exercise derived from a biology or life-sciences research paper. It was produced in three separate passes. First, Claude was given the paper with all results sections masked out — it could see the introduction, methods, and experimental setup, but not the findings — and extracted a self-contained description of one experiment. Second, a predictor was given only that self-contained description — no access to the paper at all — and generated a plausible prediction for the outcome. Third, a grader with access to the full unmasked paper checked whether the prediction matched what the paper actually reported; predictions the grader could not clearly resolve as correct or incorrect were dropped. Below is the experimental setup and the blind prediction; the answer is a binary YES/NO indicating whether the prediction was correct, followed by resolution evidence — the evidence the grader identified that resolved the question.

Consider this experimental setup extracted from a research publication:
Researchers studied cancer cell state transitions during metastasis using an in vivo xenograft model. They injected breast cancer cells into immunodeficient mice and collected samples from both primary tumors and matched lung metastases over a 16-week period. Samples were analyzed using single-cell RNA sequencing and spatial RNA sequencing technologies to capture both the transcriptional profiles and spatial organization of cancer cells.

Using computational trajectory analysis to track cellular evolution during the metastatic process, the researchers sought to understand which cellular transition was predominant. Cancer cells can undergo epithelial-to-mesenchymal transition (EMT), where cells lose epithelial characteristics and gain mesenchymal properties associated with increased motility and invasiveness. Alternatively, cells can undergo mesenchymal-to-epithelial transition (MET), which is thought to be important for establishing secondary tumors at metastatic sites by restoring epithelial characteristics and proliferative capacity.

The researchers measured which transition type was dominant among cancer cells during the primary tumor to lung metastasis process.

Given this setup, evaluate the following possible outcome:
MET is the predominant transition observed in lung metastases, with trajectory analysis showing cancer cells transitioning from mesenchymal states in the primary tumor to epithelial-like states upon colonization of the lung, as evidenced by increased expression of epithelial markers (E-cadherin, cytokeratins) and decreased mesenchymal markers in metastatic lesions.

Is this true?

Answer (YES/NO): NO